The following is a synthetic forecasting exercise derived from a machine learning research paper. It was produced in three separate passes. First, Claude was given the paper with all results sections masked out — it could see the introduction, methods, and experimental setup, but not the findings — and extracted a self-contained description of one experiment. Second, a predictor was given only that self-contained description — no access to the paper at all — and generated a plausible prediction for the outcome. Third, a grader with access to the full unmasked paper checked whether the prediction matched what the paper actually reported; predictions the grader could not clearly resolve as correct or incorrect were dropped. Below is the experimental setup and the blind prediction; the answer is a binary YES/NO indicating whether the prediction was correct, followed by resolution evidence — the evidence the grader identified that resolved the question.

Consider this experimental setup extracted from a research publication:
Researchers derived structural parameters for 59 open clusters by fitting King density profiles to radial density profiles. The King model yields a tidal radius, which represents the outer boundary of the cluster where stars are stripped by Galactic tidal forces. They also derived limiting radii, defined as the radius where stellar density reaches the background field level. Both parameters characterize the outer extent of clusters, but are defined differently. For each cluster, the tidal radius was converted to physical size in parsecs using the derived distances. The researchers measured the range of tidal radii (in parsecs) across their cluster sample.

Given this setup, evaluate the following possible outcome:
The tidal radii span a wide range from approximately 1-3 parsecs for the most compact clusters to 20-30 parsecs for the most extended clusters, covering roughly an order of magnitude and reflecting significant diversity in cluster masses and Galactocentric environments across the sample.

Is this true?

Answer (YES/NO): NO